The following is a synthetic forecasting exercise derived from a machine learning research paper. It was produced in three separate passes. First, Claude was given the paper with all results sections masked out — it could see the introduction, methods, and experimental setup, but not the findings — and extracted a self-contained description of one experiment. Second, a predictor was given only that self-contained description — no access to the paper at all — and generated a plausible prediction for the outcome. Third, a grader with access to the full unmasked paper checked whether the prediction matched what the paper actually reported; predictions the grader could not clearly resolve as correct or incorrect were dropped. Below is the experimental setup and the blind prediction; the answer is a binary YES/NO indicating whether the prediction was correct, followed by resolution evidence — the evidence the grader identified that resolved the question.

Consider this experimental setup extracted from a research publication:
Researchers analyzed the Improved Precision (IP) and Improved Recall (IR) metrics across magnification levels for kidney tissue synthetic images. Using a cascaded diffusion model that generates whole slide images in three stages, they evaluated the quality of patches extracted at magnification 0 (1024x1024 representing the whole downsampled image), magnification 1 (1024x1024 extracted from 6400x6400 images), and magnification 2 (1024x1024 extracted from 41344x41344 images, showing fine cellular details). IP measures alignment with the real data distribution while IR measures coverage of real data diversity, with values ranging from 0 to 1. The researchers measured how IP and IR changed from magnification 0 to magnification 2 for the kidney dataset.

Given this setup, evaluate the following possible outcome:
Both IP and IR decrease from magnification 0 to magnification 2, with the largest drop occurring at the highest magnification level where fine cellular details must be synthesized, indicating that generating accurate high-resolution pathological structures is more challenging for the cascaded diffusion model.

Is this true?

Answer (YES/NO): NO